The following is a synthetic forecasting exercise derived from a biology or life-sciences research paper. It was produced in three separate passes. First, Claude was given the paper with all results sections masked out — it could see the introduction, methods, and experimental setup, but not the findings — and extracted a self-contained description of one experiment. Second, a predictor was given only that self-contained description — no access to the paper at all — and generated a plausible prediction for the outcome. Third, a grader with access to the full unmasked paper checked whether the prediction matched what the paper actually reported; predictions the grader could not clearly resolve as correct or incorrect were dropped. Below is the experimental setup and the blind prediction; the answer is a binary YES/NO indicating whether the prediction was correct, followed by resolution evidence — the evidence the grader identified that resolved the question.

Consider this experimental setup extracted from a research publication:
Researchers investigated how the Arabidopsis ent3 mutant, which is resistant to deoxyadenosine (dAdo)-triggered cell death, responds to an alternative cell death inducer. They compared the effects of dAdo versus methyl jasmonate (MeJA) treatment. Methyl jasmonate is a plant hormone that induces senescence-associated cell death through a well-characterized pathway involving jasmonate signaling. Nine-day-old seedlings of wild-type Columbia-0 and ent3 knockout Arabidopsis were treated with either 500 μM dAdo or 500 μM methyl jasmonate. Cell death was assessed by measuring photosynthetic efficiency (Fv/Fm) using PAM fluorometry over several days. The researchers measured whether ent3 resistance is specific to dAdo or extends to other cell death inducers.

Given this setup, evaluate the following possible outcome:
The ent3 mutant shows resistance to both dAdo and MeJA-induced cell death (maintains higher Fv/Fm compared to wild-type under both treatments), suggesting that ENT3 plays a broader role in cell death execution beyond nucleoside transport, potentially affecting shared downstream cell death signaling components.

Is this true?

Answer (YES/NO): NO